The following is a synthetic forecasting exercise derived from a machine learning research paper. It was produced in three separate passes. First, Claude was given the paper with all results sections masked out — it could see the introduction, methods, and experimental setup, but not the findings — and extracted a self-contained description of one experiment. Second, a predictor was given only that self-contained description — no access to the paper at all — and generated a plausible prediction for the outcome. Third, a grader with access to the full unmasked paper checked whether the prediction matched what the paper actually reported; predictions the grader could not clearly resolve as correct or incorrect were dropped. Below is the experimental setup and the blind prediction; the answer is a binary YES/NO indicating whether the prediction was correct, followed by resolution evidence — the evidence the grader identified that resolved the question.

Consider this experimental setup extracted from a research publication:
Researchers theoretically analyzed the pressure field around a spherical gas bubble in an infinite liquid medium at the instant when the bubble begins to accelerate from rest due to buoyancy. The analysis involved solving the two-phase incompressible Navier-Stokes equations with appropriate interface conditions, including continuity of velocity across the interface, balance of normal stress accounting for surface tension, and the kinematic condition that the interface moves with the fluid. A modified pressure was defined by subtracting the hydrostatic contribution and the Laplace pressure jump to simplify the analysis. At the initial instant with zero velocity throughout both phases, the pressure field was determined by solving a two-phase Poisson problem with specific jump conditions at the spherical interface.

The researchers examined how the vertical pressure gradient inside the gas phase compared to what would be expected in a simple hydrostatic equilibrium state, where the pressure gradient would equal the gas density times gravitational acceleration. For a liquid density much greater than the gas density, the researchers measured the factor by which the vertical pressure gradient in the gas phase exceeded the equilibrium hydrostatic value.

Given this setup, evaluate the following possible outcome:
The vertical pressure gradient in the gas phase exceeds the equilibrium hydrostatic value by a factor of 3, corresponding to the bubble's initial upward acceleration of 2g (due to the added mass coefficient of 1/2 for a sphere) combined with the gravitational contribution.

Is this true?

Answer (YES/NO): YES